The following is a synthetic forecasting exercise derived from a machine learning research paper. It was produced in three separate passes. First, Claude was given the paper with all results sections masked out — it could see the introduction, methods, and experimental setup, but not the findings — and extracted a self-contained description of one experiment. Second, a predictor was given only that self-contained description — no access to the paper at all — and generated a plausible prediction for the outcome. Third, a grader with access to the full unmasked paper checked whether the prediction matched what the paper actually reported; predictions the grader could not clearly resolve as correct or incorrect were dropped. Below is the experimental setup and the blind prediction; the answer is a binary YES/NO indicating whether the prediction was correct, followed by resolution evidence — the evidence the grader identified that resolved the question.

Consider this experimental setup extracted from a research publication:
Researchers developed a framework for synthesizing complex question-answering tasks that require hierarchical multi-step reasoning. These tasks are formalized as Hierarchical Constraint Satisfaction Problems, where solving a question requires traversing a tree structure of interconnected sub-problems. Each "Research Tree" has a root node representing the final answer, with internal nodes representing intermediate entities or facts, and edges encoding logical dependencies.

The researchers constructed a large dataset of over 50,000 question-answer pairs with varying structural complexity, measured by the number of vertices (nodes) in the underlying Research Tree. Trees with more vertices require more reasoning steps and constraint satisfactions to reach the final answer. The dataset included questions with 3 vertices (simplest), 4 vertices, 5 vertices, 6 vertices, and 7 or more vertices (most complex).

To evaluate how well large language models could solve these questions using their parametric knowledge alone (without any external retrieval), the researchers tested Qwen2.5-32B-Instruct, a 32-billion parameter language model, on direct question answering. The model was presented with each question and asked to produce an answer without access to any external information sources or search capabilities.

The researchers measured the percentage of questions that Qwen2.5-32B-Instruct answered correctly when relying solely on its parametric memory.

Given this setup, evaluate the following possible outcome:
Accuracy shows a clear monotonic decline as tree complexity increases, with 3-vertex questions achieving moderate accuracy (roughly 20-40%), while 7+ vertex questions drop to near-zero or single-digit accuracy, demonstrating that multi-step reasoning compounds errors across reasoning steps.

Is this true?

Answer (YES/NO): NO